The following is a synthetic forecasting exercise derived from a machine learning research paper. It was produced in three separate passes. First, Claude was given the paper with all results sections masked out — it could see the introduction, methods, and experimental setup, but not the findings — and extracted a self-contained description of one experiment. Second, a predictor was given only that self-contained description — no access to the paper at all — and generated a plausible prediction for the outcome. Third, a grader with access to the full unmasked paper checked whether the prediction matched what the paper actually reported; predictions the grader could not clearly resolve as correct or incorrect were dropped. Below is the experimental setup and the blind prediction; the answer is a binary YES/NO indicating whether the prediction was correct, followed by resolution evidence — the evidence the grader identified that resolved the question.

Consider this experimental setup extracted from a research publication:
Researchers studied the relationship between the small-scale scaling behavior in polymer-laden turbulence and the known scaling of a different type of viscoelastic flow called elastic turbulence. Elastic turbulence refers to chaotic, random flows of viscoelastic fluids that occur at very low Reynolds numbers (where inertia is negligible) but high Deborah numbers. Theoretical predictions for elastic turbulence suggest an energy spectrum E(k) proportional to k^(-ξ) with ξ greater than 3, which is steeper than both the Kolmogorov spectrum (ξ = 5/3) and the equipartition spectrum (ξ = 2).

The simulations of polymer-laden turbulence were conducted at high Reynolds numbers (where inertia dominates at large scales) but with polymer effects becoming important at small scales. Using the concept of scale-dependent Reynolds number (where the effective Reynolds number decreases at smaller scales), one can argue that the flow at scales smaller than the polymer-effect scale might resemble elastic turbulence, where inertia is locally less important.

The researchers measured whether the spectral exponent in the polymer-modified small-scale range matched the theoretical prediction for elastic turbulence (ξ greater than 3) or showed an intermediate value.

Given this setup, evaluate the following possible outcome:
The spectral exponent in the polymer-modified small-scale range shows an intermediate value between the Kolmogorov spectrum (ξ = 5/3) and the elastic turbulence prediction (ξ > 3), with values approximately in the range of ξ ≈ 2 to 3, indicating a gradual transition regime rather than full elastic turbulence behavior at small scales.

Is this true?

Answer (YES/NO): YES